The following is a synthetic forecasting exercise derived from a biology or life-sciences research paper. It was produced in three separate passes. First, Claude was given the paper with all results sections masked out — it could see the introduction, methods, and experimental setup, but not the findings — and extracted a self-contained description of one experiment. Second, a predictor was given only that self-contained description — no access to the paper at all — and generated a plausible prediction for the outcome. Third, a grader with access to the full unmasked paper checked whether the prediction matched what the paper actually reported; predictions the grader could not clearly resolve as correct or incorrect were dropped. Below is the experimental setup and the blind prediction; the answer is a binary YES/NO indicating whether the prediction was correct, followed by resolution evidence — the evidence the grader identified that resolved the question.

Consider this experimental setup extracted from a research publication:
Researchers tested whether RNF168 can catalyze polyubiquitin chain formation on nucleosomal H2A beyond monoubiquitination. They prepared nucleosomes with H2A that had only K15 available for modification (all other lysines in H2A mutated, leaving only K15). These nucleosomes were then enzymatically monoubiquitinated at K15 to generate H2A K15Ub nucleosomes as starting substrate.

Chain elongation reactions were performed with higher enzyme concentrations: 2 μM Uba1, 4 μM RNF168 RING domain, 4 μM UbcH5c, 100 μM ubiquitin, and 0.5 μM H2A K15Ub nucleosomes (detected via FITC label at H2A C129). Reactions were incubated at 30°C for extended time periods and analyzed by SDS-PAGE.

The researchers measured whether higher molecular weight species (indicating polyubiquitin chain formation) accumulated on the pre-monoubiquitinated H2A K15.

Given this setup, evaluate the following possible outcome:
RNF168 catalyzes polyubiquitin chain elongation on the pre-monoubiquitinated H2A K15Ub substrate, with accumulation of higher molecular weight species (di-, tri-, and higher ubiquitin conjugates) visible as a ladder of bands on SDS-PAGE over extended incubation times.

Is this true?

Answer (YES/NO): NO